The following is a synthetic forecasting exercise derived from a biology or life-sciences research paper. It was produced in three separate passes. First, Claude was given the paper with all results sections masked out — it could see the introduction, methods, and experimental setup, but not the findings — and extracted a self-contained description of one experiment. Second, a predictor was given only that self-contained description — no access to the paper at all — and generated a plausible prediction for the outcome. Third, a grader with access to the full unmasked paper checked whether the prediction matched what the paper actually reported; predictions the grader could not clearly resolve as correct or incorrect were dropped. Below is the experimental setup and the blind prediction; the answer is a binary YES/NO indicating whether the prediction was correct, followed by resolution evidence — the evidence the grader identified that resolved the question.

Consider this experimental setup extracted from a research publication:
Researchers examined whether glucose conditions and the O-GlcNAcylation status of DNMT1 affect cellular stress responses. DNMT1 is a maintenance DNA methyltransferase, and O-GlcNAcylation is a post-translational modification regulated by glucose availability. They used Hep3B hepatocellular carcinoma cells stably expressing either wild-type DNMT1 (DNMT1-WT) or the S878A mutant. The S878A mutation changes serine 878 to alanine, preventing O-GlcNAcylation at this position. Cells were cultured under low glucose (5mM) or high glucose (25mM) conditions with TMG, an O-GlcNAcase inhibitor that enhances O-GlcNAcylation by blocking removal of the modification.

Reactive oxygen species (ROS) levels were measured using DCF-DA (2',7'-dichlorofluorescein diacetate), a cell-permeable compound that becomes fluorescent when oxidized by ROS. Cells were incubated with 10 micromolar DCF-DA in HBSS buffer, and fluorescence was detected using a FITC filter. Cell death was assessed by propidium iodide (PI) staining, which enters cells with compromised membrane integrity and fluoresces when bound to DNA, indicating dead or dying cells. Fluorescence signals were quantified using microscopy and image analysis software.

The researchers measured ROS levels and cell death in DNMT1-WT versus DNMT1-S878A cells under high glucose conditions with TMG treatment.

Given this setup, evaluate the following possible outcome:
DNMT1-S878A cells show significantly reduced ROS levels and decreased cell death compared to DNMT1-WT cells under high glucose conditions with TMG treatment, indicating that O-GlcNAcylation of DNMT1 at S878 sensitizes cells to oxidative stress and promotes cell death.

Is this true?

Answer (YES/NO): NO